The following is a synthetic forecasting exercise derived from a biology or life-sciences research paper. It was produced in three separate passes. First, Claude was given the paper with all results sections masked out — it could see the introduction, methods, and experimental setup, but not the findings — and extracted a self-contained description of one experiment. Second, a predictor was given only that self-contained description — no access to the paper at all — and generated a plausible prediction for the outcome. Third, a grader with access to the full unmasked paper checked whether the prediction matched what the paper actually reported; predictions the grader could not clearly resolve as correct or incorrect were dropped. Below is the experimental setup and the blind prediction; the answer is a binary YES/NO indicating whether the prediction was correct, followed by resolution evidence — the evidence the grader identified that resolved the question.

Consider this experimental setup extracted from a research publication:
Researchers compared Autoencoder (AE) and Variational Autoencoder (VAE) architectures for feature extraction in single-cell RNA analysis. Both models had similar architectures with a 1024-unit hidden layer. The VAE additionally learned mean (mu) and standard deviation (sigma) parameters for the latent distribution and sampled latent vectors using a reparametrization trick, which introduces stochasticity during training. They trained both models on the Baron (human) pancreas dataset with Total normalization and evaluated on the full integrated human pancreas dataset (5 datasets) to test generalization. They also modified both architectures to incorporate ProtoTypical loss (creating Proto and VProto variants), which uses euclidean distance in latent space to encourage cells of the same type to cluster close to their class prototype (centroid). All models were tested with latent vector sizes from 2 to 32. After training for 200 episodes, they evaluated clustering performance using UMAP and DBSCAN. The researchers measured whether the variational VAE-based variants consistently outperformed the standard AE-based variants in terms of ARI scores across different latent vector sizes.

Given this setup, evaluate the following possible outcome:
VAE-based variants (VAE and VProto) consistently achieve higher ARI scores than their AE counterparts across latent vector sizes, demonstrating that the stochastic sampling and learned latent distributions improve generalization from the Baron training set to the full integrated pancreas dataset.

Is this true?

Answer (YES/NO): NO